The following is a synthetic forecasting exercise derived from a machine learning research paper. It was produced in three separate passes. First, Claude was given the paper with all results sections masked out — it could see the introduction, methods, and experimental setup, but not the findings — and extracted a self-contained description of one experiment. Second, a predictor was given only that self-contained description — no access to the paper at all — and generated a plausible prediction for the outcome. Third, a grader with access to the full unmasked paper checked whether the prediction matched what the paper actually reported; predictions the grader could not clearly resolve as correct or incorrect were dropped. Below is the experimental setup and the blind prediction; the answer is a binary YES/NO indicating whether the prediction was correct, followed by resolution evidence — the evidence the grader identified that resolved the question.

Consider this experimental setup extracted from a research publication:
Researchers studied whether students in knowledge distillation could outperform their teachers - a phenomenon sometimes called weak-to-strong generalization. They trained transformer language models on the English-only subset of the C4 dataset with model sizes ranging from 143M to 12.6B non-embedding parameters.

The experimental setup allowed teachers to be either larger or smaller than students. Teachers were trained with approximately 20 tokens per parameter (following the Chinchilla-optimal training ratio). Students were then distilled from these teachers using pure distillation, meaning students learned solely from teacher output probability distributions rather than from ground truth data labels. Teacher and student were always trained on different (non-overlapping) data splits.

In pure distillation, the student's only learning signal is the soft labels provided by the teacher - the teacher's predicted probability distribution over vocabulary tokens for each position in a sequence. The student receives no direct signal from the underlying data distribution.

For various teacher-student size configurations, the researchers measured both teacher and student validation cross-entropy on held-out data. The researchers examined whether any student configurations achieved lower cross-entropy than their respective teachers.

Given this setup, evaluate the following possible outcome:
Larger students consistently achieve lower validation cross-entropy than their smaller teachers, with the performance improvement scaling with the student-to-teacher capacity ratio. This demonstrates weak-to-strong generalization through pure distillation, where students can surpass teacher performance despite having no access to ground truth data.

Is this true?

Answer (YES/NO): NO